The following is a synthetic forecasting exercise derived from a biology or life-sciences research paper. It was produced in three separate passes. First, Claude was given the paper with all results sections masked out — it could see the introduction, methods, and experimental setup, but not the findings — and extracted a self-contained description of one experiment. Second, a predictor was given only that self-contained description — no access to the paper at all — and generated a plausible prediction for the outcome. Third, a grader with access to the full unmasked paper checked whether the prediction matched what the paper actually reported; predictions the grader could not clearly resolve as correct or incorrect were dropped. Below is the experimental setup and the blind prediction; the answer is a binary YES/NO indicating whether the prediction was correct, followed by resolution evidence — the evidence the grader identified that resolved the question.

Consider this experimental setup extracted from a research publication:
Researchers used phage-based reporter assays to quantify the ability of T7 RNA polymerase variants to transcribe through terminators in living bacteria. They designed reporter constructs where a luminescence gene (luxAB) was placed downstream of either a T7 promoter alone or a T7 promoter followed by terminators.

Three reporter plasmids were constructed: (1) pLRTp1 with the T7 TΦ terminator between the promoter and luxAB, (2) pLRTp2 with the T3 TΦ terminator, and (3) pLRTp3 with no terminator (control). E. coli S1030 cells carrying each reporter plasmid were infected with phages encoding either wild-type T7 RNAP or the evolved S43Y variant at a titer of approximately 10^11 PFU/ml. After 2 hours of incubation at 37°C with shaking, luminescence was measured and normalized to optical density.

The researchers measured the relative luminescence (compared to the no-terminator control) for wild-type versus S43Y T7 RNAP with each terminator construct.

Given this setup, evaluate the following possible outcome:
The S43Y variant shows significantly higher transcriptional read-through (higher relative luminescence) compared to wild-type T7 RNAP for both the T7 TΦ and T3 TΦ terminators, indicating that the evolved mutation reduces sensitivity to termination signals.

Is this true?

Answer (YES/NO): YES